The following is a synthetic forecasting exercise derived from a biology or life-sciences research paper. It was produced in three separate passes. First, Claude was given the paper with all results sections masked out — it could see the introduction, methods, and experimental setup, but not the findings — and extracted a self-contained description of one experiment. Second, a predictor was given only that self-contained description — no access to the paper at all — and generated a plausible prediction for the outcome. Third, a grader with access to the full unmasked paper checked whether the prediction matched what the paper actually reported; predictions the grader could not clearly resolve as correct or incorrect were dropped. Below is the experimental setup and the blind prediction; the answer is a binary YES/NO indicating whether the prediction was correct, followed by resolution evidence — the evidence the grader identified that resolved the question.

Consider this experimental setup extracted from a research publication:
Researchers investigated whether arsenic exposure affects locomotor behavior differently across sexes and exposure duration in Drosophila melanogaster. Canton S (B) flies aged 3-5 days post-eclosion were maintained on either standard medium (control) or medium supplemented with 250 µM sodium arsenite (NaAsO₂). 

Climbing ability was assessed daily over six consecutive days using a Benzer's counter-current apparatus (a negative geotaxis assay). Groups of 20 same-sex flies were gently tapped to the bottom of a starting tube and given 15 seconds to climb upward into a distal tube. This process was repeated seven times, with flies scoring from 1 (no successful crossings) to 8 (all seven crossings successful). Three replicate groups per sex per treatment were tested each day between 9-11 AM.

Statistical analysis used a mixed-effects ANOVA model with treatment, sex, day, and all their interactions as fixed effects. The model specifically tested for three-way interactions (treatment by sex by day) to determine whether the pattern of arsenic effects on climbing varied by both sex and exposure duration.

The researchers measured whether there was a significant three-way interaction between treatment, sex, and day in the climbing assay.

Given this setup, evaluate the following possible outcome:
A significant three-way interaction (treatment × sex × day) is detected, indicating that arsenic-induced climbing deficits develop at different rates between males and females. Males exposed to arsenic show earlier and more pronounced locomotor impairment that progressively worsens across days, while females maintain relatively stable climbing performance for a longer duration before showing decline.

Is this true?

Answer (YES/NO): NO